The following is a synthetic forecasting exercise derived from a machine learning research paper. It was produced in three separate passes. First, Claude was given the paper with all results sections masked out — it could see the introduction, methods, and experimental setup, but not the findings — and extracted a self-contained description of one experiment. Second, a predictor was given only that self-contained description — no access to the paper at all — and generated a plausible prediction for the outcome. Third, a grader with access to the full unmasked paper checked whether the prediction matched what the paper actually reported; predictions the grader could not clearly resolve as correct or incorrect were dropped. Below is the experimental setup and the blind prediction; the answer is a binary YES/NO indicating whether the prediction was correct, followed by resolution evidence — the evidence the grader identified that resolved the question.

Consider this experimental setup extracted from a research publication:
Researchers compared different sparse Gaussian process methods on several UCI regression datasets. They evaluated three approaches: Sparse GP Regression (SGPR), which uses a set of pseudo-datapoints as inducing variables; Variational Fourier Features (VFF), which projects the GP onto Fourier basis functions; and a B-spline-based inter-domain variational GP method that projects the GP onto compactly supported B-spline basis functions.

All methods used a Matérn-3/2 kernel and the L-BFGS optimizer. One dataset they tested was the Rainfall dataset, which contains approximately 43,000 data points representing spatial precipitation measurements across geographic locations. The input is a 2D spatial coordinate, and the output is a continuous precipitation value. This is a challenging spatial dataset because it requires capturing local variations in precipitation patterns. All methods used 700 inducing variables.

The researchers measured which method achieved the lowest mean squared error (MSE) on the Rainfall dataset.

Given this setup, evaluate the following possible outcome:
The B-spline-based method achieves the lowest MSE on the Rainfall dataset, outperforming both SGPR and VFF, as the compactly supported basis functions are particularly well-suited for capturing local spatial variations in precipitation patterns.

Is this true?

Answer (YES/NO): NO